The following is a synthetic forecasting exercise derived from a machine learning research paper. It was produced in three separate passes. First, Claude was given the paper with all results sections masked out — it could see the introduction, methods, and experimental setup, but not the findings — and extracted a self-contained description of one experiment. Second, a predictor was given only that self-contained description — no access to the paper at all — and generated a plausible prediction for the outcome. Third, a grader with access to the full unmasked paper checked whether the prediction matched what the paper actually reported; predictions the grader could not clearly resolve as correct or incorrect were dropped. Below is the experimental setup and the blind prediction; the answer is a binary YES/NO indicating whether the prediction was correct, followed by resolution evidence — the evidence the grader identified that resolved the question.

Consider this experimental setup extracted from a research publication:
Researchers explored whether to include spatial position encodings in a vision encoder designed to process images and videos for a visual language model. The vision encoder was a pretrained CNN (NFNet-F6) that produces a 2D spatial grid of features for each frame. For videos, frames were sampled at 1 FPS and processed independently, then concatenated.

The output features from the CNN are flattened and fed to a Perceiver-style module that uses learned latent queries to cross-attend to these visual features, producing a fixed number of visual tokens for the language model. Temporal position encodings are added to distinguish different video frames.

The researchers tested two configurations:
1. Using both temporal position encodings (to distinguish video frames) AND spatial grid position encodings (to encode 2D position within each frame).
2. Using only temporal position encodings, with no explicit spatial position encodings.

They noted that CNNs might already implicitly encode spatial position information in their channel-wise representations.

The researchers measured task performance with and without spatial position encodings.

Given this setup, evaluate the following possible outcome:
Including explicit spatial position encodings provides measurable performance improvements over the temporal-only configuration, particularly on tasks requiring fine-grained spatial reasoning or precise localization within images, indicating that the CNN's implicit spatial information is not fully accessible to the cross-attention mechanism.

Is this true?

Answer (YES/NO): NO